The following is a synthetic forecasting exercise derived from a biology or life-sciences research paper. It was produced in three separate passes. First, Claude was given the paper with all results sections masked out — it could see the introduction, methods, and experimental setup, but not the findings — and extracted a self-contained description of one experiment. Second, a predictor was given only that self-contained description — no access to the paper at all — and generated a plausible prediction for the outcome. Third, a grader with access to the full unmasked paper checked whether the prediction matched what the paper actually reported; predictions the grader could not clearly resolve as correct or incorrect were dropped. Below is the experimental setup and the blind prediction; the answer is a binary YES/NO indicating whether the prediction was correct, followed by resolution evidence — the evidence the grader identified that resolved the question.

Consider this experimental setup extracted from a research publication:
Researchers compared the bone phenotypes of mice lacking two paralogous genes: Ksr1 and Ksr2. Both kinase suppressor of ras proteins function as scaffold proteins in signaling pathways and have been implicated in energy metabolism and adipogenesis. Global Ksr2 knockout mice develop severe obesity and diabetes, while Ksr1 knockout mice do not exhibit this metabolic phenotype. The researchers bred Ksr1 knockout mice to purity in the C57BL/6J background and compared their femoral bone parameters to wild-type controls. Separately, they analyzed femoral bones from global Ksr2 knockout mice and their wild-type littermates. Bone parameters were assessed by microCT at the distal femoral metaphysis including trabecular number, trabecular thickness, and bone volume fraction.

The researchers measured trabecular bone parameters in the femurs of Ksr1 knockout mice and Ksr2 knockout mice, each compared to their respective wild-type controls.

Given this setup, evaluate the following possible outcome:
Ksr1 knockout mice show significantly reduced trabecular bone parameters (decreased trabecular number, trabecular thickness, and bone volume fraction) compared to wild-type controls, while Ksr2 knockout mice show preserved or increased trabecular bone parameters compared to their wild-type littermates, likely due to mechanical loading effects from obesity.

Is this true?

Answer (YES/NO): NO